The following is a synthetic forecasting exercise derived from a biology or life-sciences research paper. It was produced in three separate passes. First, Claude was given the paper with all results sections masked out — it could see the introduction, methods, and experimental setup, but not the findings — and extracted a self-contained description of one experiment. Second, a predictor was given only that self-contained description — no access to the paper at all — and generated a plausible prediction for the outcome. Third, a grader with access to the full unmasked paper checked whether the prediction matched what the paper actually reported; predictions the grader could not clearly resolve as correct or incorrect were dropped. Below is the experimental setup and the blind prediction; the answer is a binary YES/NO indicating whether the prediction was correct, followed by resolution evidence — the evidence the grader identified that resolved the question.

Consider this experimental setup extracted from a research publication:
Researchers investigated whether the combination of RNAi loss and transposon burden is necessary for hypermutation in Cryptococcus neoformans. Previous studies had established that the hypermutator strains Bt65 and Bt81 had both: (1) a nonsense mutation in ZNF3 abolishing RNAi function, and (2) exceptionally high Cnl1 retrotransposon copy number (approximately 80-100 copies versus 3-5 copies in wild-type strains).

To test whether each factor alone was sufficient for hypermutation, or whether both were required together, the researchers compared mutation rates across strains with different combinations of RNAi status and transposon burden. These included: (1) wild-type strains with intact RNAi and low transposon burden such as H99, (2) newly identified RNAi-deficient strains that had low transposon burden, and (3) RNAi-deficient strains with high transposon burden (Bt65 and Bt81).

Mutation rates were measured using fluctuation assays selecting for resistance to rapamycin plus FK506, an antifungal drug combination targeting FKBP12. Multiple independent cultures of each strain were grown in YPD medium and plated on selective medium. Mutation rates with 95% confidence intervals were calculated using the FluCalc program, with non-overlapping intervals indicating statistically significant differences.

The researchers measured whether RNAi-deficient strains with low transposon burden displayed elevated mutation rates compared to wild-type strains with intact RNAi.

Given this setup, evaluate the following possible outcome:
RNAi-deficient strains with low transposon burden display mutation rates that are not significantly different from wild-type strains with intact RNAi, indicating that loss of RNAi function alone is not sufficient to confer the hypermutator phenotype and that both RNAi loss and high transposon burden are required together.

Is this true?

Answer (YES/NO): YES